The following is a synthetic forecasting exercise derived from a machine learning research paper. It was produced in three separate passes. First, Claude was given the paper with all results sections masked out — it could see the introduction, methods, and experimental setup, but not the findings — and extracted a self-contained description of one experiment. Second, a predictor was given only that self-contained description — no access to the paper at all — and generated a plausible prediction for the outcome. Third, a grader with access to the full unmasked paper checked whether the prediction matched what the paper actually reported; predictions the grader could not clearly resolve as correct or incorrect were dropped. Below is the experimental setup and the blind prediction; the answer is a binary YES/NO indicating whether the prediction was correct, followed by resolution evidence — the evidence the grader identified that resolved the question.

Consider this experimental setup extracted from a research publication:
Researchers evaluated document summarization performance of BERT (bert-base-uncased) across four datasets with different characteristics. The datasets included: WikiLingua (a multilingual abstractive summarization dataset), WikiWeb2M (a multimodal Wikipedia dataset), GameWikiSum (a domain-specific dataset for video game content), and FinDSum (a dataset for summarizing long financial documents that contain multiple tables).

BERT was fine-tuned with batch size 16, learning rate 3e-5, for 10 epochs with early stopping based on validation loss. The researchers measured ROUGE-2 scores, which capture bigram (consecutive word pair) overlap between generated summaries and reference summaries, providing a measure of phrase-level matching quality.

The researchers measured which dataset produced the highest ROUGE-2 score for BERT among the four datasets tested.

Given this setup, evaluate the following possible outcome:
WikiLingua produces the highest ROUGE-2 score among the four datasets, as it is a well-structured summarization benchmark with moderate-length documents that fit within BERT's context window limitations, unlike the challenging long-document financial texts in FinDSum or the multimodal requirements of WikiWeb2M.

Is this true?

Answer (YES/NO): NO